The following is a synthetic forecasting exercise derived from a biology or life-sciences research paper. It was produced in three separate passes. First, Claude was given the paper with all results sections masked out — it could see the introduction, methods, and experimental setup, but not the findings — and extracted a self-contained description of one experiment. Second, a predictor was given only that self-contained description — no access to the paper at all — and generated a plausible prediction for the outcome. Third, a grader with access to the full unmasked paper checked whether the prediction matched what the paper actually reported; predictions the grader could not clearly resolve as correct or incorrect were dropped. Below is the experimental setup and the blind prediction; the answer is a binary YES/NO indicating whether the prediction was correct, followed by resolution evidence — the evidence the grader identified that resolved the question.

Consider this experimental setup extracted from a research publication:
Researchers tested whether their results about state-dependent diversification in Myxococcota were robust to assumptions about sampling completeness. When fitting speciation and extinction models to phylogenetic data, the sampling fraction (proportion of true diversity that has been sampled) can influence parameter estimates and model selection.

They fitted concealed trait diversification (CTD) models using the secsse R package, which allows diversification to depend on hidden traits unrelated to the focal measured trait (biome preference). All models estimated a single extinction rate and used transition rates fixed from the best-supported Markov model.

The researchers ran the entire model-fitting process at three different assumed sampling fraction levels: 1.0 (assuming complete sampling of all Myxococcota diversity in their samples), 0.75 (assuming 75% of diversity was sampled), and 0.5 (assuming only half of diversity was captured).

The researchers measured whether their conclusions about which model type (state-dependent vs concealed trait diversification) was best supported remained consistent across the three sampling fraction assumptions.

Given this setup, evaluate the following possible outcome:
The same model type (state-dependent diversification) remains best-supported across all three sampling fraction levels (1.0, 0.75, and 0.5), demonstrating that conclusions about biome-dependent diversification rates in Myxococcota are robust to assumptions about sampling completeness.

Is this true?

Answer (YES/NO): NO